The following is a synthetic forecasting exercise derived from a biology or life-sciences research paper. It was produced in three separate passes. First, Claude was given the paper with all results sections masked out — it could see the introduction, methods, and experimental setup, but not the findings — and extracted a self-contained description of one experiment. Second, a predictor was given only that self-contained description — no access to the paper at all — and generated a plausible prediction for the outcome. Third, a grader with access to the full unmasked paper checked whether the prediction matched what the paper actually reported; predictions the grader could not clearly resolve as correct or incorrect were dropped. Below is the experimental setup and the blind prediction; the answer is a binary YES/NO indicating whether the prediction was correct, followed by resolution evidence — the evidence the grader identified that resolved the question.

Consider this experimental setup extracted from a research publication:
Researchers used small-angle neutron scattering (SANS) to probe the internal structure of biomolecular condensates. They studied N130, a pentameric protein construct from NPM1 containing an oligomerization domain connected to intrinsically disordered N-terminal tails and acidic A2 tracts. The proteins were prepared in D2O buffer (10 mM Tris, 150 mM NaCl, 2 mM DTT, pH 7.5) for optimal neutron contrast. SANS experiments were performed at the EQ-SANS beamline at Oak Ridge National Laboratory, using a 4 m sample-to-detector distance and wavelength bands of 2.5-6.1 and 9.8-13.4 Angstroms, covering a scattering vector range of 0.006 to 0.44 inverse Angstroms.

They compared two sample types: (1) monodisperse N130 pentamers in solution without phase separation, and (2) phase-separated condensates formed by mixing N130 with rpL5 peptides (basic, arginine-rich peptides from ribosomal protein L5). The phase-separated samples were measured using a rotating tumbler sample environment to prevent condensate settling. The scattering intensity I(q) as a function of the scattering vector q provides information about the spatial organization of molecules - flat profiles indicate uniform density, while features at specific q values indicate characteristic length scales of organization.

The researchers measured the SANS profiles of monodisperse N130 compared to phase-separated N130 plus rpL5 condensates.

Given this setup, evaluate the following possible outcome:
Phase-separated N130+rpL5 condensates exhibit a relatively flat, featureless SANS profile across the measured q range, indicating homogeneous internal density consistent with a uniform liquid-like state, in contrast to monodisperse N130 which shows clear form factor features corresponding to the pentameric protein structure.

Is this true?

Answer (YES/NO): NO